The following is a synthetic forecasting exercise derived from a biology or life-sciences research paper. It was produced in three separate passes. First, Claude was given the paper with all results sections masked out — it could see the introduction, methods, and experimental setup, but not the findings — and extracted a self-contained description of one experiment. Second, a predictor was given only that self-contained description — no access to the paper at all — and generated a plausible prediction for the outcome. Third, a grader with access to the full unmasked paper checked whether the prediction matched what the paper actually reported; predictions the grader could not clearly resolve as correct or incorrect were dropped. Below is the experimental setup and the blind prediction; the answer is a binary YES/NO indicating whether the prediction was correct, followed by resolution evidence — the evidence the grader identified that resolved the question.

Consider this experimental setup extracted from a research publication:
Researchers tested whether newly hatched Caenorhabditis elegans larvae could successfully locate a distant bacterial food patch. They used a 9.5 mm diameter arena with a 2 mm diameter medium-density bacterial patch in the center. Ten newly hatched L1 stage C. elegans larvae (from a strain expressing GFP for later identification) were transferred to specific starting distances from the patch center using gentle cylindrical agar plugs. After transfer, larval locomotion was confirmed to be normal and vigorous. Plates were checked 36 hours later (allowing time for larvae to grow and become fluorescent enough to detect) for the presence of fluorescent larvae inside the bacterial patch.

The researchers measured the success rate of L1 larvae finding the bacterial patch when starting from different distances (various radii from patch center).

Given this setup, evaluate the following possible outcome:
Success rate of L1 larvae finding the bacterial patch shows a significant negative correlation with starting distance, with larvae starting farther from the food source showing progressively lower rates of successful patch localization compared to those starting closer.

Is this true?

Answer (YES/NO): YES